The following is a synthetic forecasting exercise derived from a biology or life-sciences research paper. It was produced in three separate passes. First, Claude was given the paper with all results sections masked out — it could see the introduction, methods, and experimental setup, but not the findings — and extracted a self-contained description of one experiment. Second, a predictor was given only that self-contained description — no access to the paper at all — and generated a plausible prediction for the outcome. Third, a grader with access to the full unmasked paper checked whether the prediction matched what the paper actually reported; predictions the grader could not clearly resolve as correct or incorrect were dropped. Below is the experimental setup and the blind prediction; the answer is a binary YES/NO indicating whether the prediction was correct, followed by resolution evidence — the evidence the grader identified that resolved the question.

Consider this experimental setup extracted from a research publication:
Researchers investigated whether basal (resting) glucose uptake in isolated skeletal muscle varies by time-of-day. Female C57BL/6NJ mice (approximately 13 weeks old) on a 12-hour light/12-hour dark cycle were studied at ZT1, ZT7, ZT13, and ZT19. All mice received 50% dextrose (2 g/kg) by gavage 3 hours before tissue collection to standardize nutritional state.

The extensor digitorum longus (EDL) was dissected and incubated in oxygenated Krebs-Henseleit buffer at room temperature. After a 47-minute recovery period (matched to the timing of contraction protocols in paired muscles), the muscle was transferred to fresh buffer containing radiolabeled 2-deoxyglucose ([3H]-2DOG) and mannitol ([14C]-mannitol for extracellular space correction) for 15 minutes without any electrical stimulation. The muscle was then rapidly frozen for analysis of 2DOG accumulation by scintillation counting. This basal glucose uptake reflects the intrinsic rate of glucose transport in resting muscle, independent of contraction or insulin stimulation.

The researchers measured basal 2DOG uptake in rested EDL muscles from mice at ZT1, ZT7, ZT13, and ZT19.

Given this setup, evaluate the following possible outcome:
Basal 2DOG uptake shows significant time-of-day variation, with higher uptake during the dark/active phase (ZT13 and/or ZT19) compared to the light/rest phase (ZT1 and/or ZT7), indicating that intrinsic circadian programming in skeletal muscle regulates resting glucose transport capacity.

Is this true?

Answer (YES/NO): NO